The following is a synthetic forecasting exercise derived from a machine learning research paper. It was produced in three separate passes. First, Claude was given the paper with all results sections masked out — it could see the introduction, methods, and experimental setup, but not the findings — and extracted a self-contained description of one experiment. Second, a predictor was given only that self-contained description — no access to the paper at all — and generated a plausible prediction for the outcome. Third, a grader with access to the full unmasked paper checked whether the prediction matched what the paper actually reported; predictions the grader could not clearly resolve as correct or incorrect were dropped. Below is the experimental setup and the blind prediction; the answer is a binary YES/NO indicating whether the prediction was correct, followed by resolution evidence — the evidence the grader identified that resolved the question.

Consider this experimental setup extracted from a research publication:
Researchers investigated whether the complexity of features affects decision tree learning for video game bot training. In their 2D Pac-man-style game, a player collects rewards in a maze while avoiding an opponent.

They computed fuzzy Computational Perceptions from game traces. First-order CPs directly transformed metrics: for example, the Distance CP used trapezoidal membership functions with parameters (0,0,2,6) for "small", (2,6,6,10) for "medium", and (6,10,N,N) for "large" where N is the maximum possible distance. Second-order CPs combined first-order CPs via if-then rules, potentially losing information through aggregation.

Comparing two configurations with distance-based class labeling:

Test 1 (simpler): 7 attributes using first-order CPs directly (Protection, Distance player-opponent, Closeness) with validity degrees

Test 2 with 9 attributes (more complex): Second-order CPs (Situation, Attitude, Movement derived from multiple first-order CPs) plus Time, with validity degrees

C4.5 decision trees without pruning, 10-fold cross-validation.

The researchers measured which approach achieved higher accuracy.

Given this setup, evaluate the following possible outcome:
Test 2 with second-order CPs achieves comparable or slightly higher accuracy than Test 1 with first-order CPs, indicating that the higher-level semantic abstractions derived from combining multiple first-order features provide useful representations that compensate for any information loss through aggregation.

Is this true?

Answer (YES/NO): NO